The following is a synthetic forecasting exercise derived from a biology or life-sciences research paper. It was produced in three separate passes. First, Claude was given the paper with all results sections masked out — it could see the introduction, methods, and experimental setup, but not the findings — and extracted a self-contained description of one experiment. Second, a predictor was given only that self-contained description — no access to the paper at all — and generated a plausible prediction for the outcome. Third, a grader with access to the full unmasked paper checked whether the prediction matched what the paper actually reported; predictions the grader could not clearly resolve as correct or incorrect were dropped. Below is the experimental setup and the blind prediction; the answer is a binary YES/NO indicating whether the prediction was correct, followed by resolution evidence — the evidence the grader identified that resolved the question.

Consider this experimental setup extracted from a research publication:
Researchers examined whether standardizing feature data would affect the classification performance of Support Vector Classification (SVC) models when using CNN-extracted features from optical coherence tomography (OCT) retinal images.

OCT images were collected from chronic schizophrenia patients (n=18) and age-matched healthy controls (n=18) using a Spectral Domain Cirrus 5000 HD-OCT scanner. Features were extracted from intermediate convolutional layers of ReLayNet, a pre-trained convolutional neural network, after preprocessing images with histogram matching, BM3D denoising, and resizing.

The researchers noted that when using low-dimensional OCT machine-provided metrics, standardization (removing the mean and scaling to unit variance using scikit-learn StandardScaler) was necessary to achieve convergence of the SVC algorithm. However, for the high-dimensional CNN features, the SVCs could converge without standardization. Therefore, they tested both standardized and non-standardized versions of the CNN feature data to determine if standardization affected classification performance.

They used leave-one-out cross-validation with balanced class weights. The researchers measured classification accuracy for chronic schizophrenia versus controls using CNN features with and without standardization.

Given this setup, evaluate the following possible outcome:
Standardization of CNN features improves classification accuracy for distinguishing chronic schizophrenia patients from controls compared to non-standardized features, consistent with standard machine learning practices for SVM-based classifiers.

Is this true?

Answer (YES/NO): NO